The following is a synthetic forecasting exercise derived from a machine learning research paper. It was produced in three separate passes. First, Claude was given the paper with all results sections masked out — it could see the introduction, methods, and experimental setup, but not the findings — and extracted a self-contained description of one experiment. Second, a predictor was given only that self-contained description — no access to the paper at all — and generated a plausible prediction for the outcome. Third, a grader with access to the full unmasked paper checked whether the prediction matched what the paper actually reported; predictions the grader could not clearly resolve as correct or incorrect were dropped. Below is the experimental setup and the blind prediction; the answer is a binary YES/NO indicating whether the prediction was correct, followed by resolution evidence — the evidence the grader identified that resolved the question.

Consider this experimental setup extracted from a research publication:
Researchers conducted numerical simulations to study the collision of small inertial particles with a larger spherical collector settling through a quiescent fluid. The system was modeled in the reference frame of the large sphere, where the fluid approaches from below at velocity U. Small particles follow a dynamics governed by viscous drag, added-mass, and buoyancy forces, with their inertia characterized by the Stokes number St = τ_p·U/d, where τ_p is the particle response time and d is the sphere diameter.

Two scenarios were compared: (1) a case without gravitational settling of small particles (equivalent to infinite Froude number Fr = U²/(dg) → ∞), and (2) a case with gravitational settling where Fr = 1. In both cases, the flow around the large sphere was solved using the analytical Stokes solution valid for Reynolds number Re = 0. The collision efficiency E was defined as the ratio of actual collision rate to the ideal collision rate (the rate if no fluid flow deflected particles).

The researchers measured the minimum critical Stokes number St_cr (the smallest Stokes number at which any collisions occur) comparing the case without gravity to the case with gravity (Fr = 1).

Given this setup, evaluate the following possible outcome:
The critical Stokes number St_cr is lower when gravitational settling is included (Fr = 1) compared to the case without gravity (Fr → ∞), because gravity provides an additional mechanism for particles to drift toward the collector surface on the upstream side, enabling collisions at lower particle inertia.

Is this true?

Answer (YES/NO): NO